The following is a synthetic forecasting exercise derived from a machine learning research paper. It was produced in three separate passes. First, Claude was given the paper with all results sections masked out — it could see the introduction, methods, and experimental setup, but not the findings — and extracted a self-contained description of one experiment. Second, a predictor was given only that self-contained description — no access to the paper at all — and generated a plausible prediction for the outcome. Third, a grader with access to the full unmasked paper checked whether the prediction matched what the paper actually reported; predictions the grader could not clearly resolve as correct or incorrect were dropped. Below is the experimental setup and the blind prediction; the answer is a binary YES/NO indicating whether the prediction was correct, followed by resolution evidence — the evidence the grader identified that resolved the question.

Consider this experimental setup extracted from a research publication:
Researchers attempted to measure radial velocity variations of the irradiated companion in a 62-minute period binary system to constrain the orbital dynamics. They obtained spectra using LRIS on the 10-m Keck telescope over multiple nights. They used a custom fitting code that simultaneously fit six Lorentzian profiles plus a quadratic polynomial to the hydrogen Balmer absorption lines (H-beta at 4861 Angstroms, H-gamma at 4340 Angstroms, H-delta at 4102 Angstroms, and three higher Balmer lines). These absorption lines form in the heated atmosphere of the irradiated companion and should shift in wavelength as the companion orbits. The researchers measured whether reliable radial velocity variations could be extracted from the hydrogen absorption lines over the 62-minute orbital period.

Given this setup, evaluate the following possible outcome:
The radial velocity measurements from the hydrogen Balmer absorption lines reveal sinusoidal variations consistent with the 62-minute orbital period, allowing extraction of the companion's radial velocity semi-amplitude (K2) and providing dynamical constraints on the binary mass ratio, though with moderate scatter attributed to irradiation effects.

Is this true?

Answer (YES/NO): NO